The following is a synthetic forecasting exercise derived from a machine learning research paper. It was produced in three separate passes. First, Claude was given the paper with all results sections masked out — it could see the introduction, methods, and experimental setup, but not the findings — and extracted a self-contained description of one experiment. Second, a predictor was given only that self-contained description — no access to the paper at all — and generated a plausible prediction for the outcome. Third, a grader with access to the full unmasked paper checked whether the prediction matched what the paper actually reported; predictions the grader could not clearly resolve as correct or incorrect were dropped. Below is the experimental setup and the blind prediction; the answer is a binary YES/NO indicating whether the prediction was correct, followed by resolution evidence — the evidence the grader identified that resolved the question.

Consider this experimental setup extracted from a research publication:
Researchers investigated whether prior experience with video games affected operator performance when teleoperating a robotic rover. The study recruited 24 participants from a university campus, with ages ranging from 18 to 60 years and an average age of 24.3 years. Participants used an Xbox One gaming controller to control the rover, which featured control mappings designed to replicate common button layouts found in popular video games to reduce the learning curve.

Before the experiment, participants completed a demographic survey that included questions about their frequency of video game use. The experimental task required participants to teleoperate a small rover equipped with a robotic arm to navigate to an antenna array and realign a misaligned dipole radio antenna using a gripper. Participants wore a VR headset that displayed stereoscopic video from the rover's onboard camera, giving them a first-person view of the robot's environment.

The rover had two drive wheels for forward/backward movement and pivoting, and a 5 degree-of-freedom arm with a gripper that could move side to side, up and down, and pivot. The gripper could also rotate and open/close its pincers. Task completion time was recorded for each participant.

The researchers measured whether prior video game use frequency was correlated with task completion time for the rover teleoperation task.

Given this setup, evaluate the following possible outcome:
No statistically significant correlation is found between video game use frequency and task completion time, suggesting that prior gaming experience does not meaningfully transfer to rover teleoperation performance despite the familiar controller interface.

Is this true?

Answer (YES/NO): YES